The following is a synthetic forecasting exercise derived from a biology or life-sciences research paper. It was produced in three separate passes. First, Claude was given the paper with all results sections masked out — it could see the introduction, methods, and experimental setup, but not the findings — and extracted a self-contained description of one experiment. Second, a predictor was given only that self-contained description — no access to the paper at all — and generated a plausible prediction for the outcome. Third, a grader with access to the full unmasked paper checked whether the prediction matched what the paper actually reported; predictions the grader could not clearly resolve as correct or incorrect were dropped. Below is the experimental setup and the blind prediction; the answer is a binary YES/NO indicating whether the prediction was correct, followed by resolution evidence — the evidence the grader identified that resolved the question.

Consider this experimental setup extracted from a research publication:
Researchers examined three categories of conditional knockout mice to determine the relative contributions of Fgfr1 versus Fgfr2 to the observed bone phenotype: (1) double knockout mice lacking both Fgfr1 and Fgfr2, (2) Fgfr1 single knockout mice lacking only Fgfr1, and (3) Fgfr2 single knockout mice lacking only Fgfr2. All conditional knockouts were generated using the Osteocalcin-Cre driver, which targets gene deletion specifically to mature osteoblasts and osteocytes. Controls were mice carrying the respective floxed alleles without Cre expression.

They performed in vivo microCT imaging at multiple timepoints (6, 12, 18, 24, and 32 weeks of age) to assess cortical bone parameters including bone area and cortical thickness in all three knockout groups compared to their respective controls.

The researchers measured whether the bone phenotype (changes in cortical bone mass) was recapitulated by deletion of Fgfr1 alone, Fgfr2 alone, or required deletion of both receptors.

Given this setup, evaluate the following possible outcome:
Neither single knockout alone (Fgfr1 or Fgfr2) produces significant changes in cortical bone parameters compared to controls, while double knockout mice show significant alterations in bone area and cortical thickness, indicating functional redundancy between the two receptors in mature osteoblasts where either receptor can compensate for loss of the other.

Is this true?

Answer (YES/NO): NO